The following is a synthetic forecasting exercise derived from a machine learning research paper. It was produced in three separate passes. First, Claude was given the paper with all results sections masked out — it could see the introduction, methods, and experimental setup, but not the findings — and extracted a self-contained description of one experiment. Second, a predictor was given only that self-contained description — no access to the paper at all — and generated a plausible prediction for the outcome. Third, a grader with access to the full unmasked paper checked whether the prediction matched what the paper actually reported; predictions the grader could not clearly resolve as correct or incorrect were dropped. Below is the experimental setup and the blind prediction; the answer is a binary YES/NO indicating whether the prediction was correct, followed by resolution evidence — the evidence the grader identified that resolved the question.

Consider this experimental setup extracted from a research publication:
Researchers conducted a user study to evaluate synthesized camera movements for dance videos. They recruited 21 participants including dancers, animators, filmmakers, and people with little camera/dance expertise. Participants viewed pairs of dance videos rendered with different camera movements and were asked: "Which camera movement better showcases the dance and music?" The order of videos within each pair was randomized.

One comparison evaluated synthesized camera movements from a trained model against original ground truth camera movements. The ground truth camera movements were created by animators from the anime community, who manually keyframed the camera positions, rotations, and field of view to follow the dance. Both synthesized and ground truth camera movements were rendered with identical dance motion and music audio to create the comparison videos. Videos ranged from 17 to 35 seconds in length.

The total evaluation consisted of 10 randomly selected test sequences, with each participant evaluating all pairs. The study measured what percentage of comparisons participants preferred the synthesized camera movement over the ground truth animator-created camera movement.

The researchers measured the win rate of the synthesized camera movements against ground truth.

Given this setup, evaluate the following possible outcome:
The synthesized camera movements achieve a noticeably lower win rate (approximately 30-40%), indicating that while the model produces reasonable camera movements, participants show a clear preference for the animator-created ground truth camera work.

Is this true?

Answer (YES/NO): YES